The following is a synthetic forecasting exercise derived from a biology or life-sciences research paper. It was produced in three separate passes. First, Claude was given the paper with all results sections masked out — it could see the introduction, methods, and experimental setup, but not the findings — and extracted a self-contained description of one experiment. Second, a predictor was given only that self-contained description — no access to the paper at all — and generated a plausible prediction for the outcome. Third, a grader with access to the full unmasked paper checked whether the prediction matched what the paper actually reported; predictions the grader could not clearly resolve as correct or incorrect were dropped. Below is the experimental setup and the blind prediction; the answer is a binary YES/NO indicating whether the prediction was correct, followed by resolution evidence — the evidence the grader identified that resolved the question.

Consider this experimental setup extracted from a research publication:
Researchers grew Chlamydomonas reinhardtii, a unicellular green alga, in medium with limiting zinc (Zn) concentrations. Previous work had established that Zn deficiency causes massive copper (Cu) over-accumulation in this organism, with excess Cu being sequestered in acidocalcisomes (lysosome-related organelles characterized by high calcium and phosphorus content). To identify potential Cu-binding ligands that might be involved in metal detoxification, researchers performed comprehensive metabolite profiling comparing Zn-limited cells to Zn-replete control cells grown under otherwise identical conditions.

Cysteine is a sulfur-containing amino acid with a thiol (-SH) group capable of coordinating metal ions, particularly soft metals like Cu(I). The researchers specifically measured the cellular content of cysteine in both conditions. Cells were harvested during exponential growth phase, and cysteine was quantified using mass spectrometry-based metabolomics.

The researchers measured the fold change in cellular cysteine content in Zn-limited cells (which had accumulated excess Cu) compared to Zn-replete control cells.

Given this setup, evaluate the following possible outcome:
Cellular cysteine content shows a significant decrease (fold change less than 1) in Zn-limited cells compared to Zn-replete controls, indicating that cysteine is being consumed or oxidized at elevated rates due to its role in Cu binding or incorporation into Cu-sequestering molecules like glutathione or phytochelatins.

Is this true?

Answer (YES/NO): NO